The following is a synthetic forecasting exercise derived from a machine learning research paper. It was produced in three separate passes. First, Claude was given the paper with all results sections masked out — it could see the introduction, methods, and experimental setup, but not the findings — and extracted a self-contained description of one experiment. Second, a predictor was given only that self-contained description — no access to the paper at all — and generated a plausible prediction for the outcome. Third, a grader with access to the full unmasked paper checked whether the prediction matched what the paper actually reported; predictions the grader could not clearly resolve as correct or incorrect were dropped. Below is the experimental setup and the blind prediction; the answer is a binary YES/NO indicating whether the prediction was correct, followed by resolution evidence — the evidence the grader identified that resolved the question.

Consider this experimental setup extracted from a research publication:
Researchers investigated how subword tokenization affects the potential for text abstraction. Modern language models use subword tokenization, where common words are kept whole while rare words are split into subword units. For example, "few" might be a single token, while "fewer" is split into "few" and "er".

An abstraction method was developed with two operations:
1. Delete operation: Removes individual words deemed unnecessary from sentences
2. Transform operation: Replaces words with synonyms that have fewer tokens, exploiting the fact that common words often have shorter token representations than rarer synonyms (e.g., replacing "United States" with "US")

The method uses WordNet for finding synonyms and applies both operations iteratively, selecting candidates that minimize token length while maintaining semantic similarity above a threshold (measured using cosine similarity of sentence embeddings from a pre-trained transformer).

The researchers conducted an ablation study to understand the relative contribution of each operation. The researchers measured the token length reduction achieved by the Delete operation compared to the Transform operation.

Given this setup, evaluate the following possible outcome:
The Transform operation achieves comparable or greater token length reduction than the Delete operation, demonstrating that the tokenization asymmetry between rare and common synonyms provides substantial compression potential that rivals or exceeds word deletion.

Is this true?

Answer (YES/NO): NO